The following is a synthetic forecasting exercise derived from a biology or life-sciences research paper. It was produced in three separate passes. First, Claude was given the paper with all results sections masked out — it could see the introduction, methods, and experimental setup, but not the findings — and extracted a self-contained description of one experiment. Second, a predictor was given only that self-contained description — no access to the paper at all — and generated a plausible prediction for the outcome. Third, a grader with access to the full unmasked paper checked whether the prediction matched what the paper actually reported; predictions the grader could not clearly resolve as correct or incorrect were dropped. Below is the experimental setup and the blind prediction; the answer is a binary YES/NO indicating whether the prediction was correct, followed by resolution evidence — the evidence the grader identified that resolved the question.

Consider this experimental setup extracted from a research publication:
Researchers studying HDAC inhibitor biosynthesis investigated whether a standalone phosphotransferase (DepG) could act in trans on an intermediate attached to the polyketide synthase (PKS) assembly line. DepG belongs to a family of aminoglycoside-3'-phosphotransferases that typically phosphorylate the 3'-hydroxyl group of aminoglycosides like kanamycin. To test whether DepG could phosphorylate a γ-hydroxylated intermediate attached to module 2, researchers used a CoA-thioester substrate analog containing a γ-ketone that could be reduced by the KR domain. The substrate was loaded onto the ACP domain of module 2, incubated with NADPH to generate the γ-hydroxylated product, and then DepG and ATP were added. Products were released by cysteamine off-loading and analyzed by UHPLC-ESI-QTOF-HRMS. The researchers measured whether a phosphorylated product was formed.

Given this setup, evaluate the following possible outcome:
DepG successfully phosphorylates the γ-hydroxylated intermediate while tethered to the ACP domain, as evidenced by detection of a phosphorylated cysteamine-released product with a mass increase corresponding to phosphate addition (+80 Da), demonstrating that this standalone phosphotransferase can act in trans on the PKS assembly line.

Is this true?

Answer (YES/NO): YES